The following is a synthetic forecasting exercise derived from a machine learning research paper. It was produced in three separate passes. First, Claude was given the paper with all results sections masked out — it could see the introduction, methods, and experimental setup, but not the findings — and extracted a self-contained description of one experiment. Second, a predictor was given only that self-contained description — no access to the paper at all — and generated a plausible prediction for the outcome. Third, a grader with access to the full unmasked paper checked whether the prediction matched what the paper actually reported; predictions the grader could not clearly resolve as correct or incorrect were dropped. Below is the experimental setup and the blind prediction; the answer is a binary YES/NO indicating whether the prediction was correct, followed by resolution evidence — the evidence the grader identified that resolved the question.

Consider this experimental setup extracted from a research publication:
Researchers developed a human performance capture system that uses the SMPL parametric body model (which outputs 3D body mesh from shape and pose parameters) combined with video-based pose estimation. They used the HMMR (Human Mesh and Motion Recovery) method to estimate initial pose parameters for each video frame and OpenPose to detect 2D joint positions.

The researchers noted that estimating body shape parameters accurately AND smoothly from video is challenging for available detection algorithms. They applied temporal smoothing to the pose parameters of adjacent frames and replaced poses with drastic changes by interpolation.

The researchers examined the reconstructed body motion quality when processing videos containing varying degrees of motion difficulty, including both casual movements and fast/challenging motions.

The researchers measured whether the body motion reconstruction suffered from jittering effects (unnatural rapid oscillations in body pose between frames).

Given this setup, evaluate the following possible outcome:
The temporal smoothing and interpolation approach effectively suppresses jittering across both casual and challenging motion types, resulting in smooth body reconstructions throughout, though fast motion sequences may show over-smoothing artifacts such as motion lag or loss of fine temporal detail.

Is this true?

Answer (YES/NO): NO